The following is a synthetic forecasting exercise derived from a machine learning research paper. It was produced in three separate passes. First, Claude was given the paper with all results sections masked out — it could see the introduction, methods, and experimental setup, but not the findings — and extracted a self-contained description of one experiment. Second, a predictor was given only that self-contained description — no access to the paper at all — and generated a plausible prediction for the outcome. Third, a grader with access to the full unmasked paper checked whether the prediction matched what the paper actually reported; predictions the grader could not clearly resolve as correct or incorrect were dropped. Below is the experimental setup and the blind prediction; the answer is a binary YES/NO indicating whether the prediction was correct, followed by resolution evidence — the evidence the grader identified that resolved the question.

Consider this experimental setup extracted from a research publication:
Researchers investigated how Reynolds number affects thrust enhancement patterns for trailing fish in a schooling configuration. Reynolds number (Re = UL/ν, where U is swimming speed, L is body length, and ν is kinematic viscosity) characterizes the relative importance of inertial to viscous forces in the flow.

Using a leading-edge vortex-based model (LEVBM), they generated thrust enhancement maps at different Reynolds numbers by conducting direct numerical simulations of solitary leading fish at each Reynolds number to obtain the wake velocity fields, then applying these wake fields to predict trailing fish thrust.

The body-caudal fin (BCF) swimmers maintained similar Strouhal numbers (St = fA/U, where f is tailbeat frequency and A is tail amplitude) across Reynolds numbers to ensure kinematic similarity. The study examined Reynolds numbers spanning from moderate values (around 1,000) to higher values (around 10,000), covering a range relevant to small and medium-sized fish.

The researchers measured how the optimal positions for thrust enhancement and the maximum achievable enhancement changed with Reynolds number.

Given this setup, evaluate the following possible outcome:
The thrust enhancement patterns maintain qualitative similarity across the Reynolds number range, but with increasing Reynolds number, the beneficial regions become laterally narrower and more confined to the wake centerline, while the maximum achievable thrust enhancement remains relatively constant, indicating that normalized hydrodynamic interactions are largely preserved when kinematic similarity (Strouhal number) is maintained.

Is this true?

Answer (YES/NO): NO